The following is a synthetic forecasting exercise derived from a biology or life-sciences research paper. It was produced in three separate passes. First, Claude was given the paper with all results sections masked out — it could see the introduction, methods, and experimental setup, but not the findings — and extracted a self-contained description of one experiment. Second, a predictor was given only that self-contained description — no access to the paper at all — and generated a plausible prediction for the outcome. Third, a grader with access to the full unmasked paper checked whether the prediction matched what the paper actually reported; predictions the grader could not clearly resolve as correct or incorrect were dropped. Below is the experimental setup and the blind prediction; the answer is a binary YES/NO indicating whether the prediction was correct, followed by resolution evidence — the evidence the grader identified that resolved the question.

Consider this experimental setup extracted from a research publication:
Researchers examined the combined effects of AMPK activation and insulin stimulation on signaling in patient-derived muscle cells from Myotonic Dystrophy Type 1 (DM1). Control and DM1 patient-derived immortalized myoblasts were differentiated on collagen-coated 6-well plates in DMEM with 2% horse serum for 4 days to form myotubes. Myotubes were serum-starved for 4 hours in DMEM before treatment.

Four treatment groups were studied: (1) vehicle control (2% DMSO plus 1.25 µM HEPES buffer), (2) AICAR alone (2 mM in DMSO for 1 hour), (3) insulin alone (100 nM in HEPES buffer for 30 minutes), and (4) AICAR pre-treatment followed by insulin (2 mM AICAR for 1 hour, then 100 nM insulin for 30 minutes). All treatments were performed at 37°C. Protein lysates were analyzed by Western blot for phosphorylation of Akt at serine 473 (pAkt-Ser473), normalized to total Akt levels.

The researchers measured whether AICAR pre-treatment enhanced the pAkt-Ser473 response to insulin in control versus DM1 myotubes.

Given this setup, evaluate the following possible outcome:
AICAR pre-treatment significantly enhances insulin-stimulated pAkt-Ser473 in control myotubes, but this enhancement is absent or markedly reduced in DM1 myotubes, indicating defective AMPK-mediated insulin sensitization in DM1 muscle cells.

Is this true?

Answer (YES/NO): NO